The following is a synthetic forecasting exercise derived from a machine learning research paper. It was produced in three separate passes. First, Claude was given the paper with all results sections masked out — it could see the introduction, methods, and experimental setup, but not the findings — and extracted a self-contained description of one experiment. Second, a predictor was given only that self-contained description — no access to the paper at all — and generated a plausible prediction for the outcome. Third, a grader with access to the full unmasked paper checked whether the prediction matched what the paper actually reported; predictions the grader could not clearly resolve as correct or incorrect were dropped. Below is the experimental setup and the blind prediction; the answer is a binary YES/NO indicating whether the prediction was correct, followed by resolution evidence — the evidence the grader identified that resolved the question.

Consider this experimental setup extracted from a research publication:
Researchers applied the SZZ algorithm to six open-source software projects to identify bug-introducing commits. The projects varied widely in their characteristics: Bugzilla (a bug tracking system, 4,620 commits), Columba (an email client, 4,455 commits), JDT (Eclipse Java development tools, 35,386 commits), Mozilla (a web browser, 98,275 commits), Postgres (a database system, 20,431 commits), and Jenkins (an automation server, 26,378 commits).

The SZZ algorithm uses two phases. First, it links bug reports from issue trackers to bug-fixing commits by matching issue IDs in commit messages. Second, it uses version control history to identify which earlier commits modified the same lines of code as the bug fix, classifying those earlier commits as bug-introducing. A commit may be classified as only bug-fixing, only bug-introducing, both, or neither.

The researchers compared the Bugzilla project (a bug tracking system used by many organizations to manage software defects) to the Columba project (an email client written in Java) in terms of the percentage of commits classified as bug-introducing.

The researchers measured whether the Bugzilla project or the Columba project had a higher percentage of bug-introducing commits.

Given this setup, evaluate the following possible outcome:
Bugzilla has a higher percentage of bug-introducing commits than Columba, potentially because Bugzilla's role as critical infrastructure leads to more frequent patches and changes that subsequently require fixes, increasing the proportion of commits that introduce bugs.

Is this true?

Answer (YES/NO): YES